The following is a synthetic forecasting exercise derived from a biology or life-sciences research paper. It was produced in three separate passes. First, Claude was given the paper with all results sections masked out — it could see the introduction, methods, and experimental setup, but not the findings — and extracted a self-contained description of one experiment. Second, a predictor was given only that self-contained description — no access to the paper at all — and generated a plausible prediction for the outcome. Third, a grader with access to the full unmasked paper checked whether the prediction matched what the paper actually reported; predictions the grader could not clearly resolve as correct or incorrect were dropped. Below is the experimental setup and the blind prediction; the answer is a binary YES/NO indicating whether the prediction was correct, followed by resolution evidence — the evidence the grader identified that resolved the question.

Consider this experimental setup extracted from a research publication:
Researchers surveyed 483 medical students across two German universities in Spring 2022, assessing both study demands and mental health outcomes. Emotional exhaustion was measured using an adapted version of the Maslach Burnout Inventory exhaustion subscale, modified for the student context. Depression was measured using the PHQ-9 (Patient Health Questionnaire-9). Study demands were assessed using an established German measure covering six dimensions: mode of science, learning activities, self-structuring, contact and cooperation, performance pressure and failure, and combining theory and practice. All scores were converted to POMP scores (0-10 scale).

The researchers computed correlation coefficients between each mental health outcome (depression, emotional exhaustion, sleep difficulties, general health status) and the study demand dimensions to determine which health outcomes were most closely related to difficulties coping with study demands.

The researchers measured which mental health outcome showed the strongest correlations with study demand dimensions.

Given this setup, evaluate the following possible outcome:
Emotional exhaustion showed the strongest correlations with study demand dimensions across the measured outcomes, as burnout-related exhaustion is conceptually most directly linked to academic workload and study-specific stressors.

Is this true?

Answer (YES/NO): YES